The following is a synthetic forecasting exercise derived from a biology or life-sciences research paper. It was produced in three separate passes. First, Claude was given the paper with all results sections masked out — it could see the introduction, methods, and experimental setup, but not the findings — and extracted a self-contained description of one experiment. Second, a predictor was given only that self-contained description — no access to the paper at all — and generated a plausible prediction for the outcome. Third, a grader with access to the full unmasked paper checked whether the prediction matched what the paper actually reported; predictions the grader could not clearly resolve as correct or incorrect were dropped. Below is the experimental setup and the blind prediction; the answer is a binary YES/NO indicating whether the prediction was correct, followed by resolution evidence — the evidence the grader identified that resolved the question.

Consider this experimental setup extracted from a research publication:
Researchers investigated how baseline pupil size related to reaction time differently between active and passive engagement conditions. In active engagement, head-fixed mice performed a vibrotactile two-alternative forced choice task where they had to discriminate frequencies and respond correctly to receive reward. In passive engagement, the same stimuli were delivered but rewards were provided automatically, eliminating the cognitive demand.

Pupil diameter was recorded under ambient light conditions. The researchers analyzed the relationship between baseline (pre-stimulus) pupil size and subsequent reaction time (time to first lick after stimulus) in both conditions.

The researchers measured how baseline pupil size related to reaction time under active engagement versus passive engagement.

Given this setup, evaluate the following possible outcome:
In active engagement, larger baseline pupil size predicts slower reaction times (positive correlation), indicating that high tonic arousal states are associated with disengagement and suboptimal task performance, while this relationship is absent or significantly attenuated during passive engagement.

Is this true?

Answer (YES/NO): NO